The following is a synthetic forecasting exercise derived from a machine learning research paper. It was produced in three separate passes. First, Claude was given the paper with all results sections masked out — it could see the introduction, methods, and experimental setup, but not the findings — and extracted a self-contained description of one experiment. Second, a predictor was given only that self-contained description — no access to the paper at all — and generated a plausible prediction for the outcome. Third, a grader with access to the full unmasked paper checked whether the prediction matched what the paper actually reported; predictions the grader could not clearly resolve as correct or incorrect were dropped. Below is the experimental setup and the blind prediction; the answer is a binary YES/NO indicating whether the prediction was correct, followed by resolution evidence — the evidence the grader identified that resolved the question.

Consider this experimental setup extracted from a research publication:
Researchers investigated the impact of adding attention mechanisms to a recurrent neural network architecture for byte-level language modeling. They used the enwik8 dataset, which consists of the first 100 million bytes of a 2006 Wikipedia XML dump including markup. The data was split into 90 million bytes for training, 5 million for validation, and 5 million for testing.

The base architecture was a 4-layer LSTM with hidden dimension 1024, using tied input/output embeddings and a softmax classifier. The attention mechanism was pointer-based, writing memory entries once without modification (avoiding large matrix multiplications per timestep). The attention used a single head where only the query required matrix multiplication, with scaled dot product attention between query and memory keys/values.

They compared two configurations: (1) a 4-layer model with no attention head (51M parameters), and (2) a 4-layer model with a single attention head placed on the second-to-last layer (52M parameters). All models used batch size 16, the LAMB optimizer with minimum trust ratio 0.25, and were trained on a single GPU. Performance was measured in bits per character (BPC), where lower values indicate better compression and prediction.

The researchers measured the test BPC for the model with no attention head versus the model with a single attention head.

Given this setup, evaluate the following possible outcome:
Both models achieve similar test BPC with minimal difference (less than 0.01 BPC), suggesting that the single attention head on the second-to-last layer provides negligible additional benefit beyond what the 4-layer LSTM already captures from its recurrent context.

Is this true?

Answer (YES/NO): NO